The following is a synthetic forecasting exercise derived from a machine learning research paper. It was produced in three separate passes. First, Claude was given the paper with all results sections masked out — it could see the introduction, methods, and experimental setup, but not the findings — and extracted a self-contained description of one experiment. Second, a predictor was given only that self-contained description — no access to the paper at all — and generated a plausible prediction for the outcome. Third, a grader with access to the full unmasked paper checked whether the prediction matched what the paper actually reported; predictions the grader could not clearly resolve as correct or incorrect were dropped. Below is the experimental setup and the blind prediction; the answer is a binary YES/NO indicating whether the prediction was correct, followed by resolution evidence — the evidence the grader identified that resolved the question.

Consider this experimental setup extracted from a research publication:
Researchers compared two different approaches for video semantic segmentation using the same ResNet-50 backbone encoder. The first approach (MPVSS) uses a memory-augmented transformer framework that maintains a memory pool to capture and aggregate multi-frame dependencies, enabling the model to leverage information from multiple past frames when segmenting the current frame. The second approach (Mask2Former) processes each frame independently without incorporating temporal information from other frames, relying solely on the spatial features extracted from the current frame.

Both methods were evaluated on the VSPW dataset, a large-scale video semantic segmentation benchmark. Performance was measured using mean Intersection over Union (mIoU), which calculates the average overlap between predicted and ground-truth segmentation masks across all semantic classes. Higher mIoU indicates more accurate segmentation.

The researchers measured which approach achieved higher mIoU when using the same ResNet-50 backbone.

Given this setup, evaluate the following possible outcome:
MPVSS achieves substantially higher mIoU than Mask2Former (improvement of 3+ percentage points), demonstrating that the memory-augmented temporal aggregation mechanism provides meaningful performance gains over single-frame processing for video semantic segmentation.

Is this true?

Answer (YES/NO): NO